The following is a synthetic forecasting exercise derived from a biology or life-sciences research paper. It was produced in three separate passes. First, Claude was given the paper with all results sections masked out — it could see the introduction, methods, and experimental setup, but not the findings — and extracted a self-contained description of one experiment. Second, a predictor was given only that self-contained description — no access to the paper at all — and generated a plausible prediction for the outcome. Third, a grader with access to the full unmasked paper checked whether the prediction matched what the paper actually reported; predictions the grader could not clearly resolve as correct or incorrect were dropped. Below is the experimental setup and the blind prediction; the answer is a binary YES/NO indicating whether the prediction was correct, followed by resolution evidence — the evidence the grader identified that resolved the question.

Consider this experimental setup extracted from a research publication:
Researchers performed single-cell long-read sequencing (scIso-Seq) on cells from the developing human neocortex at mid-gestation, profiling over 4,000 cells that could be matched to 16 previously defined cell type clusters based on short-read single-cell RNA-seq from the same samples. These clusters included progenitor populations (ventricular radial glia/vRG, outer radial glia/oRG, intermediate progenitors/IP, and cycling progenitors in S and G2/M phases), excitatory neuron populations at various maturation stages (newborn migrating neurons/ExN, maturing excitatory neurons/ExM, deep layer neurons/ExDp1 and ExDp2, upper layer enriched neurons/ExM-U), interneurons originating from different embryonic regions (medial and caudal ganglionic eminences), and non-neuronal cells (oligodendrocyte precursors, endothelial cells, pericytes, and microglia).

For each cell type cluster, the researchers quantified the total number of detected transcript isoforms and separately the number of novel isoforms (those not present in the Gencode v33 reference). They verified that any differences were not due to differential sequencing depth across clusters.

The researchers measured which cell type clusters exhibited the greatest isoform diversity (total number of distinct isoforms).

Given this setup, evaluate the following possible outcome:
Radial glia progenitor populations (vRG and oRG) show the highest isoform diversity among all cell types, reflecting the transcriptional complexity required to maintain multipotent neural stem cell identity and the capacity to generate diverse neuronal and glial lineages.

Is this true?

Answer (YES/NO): NO